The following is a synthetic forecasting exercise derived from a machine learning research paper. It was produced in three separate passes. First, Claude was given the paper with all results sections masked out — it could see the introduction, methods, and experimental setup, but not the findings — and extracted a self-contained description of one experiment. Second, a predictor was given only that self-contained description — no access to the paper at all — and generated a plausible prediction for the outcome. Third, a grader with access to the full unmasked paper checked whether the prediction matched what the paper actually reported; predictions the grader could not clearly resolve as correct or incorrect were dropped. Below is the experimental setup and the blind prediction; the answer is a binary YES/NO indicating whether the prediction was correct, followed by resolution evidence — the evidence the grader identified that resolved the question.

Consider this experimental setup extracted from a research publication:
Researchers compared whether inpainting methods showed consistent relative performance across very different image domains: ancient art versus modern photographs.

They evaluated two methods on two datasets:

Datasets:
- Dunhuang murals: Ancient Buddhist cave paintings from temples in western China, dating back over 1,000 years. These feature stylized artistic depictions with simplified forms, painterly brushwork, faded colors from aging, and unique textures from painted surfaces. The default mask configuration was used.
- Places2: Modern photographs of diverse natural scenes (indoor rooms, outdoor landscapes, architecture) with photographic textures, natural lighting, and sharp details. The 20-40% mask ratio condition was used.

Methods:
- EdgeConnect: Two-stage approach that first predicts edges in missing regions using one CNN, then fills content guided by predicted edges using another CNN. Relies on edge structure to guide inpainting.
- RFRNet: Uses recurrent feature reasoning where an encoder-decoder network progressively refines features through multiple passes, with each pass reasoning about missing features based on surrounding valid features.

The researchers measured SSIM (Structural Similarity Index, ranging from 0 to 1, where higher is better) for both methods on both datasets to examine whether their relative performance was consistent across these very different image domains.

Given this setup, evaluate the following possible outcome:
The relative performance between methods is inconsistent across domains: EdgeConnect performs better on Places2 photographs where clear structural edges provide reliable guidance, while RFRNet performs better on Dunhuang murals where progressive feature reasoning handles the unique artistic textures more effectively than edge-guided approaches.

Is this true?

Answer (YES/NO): YES